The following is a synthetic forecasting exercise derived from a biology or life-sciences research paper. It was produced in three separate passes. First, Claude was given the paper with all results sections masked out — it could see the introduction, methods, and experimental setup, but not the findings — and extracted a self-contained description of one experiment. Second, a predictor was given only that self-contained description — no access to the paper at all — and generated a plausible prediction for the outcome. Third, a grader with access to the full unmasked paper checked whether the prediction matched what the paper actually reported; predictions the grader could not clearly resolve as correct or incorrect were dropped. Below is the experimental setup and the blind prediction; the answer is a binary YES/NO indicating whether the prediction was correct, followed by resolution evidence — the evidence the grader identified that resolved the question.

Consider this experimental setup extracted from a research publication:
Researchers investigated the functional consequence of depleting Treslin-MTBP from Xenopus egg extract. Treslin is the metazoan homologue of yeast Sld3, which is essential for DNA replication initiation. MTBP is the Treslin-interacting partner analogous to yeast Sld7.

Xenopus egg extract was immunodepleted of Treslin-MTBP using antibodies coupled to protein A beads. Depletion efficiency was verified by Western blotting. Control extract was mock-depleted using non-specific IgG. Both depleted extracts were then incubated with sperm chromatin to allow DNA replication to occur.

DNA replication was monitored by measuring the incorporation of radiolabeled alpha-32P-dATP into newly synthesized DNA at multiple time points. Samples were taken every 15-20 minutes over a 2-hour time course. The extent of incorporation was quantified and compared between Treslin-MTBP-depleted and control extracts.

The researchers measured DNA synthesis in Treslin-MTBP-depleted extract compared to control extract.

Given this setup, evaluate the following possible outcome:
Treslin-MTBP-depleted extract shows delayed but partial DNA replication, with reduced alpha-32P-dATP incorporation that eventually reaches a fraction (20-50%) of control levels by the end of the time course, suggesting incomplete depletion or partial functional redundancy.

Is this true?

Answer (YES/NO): NO